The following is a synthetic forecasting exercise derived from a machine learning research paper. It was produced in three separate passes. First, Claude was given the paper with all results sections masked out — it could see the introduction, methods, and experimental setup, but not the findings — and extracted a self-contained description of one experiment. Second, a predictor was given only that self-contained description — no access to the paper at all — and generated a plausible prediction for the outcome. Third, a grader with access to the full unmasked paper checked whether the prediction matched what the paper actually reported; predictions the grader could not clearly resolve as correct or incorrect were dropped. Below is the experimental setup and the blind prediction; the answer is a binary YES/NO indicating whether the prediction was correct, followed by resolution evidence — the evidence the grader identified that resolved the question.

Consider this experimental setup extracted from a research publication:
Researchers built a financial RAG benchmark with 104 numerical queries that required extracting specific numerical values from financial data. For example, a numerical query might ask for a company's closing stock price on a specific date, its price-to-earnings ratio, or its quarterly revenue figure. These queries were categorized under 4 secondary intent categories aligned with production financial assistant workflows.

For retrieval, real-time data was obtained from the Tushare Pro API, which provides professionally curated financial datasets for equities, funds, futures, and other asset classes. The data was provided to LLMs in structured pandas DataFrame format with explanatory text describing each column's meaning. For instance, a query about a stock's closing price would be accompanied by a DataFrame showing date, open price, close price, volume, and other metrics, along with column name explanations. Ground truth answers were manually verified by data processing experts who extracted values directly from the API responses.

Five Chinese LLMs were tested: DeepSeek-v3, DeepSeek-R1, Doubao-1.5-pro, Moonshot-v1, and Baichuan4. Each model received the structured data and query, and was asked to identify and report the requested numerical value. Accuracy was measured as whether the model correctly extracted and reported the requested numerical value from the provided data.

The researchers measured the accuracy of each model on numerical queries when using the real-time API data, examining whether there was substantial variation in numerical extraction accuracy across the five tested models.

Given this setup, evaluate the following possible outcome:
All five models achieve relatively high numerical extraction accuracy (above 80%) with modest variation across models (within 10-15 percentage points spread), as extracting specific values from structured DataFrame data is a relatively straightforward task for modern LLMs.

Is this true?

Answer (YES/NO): NO